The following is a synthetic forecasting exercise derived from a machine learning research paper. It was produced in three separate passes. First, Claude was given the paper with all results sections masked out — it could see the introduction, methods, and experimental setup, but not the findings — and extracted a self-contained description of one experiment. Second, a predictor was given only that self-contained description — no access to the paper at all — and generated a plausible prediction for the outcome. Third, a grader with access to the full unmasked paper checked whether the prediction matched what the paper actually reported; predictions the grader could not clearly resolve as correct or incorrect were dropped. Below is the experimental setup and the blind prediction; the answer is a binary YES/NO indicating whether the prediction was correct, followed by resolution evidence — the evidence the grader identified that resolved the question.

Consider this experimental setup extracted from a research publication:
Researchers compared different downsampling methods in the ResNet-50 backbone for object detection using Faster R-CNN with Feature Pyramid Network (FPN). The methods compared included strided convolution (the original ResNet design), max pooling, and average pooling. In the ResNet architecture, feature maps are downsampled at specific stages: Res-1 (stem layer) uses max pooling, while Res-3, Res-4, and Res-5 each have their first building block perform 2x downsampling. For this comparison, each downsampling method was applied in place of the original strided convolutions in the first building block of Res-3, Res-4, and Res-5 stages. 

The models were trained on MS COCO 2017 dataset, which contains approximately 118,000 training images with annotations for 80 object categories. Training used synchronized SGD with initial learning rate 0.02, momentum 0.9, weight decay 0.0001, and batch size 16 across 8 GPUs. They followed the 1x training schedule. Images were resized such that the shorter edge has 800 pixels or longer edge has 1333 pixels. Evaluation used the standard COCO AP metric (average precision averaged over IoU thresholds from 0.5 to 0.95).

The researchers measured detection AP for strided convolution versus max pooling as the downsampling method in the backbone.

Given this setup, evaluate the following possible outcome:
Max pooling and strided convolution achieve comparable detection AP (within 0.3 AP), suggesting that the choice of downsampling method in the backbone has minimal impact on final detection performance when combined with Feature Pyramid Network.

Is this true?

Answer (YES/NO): NO